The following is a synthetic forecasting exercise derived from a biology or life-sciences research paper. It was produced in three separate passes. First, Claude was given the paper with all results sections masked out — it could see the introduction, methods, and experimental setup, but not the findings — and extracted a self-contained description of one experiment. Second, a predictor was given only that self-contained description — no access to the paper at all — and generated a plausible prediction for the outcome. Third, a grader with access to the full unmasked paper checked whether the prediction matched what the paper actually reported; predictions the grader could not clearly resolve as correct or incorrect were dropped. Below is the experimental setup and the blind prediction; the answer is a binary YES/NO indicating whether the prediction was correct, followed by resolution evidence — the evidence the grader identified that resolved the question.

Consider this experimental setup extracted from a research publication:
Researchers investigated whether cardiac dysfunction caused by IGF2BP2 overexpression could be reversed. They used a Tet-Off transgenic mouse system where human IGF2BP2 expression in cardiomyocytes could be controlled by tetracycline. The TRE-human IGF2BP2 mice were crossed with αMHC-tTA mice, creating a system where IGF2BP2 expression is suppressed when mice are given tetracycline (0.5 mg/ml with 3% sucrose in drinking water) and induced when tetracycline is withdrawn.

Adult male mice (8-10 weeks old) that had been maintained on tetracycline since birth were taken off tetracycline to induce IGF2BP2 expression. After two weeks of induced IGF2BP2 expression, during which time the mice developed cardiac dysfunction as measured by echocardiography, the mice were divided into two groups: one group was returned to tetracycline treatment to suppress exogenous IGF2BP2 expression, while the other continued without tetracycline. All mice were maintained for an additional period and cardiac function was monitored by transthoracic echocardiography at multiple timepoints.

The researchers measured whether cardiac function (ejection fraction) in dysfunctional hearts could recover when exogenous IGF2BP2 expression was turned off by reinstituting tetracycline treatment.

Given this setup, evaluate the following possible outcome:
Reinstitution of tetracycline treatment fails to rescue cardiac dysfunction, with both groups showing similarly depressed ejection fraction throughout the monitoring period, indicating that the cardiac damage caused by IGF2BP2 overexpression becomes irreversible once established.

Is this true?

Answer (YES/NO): NO